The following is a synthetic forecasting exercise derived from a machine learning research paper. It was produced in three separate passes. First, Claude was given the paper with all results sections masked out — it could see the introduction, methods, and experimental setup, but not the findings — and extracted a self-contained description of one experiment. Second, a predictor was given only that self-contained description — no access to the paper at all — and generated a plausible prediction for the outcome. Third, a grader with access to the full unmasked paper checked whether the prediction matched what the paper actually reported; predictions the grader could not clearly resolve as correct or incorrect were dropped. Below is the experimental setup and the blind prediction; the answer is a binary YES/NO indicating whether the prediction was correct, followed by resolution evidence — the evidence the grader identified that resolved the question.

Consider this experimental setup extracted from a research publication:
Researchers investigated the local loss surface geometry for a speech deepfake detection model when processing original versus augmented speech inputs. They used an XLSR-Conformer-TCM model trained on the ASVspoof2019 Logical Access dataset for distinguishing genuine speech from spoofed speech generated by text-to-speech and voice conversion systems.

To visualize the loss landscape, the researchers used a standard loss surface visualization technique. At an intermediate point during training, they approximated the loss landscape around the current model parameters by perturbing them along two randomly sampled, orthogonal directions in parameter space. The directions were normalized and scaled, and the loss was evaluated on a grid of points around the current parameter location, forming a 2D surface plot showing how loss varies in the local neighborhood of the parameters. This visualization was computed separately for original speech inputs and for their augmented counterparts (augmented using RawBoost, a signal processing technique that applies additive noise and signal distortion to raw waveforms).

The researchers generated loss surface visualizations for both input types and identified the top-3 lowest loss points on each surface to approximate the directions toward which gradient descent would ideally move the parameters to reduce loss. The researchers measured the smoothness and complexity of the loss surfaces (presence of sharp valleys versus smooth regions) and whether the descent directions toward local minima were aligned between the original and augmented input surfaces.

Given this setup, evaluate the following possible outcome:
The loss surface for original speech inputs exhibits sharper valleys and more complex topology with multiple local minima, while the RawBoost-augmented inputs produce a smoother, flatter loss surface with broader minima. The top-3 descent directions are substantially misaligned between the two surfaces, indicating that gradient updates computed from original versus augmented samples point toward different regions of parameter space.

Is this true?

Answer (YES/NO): NO